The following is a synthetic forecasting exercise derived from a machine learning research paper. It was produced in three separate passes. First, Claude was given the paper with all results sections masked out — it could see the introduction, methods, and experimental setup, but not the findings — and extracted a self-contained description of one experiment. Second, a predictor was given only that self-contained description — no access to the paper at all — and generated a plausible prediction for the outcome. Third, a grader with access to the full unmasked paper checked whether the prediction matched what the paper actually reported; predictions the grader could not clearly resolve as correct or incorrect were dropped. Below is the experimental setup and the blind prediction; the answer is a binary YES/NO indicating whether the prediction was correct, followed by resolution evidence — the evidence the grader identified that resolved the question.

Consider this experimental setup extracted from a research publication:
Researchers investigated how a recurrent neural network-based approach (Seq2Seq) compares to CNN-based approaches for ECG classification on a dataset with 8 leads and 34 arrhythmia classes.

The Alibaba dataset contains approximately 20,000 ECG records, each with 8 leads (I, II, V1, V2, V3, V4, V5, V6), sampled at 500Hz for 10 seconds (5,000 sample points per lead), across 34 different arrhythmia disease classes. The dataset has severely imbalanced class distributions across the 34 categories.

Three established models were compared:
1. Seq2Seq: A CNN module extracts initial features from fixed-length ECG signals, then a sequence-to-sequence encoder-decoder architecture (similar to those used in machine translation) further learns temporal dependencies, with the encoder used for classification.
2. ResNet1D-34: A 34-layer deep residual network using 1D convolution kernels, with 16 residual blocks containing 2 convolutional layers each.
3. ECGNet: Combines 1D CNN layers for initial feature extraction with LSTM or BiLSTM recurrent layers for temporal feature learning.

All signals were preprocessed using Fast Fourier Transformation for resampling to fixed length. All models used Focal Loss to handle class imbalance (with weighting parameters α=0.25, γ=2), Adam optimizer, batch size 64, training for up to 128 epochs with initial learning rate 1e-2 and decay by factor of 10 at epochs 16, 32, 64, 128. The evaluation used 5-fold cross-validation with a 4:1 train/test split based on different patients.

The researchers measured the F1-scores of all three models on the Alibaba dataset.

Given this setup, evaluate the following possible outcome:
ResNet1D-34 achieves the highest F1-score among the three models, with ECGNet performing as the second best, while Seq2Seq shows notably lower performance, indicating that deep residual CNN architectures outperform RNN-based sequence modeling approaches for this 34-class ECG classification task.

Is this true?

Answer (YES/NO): NO